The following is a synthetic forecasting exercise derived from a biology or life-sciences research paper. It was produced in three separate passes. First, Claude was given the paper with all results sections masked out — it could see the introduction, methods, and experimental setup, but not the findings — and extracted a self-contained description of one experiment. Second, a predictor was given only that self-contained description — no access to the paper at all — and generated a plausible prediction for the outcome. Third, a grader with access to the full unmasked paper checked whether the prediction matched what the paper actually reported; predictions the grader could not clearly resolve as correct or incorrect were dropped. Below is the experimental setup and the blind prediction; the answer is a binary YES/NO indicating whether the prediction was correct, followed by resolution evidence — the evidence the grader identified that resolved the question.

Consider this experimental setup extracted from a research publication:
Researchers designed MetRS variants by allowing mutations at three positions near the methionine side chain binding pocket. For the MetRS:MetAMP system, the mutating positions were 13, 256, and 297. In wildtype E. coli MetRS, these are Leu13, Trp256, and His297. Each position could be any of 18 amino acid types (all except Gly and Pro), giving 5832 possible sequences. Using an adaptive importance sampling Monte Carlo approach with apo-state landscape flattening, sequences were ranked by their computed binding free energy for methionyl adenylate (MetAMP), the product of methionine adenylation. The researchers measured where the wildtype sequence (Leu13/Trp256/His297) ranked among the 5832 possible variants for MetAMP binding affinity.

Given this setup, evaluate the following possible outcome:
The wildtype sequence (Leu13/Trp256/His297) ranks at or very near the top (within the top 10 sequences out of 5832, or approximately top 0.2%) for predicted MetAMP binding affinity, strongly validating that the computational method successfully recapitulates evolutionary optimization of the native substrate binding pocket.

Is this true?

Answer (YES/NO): YES